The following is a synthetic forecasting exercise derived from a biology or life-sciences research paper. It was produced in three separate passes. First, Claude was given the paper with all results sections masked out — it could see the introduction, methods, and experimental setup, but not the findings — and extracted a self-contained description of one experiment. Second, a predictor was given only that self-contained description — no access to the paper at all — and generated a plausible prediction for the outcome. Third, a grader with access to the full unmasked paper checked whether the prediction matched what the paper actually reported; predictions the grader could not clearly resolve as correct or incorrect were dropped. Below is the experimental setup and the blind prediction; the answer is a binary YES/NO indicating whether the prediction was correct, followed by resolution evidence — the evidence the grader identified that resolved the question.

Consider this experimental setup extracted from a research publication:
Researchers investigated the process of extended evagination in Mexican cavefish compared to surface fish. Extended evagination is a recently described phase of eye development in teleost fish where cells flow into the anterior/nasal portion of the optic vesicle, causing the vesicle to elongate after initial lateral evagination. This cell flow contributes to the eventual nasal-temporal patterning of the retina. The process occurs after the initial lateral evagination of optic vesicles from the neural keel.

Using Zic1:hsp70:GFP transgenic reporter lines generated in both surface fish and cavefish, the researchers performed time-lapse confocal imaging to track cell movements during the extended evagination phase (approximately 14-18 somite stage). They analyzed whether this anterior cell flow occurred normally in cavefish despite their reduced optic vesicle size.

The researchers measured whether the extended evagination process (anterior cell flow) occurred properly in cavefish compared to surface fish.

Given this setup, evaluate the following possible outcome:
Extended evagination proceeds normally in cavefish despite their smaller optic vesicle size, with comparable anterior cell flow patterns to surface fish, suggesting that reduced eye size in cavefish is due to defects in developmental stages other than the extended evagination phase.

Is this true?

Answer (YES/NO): YES